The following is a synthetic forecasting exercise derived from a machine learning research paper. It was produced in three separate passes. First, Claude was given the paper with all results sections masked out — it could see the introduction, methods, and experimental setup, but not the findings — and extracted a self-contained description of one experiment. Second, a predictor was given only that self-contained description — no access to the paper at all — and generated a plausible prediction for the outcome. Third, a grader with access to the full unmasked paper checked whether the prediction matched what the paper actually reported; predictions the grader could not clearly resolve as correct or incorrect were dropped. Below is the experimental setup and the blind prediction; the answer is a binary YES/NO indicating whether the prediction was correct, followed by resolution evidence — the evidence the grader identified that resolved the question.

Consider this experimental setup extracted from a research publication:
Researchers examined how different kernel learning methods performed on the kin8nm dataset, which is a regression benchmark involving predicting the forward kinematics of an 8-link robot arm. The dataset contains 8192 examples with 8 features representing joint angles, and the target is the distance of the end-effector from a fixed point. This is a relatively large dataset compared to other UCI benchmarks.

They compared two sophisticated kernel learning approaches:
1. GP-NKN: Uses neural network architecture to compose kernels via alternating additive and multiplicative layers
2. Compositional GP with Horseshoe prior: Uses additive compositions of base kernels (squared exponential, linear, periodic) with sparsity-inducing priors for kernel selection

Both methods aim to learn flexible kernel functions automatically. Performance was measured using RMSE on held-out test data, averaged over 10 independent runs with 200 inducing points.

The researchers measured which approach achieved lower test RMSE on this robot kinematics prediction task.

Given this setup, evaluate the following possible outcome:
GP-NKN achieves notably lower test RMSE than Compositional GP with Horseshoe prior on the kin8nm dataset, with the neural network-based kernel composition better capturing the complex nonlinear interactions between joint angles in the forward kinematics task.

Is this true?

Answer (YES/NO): NO